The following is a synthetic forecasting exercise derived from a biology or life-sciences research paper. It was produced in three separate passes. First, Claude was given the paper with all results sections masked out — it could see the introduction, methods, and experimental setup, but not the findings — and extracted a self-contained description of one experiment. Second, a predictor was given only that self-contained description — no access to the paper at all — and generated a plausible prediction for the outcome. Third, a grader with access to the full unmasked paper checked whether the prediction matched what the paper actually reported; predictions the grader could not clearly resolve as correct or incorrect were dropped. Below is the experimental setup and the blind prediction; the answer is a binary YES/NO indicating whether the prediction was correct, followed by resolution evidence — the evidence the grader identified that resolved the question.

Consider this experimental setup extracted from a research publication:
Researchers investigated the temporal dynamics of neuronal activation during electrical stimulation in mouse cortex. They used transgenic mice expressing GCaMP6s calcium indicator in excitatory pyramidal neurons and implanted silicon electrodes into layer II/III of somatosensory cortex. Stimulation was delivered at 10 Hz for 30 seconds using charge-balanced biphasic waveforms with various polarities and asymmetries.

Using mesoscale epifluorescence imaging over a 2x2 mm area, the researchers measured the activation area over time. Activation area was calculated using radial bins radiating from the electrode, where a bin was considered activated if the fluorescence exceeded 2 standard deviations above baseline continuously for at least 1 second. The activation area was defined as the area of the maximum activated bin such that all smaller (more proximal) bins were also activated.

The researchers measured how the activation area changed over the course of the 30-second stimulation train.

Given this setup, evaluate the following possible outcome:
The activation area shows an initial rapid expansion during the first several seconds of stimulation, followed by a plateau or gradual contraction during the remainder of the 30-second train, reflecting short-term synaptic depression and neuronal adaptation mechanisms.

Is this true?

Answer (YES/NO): YES